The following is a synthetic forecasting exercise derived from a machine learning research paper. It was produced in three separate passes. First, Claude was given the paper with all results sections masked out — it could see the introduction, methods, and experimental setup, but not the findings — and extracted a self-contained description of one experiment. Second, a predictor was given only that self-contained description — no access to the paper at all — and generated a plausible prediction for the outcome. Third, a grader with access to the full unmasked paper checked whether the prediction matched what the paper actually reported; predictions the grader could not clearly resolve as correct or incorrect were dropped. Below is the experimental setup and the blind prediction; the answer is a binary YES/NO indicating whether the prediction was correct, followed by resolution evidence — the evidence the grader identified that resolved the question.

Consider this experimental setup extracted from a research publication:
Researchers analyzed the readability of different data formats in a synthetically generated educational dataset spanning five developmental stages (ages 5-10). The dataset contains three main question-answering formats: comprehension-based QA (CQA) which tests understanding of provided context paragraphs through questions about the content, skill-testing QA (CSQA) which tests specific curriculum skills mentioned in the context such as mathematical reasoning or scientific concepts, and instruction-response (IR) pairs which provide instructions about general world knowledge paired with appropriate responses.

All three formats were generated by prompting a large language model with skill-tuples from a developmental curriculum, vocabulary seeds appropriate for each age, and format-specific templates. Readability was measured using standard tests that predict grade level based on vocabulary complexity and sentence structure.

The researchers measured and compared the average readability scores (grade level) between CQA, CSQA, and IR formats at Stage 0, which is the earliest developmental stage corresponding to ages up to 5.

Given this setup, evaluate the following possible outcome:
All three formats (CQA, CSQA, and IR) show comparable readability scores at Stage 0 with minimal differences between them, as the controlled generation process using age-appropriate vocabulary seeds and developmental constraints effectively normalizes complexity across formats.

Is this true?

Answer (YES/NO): NO